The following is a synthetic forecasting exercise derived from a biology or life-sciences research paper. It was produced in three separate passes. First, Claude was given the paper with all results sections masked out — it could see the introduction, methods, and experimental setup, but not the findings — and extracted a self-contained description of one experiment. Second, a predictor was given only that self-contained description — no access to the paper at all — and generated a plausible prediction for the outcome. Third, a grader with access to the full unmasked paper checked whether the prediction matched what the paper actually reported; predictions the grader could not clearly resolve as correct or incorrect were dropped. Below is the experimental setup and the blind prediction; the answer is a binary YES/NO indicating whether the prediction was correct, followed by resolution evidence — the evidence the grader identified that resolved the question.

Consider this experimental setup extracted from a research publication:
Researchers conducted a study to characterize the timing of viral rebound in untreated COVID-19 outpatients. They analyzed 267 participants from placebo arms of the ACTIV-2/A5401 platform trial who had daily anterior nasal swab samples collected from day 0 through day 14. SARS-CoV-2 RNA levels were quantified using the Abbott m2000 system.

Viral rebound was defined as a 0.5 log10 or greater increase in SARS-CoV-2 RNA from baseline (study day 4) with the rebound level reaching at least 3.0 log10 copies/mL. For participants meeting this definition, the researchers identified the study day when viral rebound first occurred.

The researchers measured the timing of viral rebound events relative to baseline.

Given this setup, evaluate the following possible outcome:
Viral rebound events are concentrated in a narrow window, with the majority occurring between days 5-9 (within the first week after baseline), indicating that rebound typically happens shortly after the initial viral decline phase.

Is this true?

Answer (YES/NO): YES